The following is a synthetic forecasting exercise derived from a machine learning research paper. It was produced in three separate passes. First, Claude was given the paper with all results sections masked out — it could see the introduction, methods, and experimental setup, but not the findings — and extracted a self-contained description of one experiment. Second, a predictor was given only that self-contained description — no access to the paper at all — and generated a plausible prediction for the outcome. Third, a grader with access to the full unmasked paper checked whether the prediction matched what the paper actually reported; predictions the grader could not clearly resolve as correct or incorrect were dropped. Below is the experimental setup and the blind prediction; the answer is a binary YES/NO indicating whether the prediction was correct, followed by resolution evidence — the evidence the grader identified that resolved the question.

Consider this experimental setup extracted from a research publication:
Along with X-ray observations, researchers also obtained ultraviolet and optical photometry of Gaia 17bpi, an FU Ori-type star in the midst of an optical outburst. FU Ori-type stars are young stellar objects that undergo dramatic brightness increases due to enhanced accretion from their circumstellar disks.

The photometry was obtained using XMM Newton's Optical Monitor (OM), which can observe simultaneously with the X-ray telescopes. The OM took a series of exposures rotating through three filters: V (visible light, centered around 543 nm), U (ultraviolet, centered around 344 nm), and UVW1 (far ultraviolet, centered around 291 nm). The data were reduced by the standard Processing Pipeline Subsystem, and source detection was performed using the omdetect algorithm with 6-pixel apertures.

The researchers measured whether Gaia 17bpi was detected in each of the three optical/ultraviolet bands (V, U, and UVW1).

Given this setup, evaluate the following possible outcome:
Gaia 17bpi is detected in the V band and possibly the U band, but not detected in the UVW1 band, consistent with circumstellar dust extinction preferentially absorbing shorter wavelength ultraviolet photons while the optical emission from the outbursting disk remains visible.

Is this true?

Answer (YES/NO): YES